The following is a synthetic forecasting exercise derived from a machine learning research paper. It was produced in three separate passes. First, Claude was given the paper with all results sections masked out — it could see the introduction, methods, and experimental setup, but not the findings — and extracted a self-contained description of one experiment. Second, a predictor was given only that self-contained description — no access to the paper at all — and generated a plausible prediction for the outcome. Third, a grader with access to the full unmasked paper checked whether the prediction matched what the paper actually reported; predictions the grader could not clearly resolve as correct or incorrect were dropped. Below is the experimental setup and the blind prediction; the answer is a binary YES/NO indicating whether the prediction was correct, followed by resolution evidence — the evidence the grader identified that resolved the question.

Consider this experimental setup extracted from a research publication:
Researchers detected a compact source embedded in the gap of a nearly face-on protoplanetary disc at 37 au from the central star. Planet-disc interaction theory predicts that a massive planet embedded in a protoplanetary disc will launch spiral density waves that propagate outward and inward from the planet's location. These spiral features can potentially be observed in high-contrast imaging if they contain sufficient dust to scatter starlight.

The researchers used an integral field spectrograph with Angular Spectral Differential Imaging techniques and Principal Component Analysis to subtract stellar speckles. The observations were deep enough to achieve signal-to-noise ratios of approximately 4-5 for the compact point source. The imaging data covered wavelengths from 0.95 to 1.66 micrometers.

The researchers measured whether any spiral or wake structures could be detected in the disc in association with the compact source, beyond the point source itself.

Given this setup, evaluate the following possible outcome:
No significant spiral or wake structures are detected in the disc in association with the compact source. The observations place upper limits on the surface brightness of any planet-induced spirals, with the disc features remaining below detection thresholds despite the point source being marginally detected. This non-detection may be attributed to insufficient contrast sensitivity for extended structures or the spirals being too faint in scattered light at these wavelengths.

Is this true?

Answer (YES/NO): NO